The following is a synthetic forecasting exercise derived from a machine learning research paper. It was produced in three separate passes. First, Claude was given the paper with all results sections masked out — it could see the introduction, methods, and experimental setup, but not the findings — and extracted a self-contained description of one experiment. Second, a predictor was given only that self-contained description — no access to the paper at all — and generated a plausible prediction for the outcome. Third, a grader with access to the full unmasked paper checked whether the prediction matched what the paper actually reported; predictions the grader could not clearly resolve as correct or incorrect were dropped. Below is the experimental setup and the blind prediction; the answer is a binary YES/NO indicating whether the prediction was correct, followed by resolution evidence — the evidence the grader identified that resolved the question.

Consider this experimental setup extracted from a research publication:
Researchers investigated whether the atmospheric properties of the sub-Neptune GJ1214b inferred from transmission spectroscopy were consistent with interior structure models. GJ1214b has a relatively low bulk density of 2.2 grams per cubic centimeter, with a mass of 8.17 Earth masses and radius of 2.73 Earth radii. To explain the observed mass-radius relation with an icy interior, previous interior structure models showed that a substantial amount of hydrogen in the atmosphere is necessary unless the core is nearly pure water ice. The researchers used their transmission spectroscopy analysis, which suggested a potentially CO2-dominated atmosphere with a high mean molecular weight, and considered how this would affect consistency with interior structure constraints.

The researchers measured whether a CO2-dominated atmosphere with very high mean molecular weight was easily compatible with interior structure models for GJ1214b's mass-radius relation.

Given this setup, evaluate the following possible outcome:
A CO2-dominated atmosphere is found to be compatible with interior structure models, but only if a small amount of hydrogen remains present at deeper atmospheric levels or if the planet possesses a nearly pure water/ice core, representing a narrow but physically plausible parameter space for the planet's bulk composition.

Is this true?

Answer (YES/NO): NO